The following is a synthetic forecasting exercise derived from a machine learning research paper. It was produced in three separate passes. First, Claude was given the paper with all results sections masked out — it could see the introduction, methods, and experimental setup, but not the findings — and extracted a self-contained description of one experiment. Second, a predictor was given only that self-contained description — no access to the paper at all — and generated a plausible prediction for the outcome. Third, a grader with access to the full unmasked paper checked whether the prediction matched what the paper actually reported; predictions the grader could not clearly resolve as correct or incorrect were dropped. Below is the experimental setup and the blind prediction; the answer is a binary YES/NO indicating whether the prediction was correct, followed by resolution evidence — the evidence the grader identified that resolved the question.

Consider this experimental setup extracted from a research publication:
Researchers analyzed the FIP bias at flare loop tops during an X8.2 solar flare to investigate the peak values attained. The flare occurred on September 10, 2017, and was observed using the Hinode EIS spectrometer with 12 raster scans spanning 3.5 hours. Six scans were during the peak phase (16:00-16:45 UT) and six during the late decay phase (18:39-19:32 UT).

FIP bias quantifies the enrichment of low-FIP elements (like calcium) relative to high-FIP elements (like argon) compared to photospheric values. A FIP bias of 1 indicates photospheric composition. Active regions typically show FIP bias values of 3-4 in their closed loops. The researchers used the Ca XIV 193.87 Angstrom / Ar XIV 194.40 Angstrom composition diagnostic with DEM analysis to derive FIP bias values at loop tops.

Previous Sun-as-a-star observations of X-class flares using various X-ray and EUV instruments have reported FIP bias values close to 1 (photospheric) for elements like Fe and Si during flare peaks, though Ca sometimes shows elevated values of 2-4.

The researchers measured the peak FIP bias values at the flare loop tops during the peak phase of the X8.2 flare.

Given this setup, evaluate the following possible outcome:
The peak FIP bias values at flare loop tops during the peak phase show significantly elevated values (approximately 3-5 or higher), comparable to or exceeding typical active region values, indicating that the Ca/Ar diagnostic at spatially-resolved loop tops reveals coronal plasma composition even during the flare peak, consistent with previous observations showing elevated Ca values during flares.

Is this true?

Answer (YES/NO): NO